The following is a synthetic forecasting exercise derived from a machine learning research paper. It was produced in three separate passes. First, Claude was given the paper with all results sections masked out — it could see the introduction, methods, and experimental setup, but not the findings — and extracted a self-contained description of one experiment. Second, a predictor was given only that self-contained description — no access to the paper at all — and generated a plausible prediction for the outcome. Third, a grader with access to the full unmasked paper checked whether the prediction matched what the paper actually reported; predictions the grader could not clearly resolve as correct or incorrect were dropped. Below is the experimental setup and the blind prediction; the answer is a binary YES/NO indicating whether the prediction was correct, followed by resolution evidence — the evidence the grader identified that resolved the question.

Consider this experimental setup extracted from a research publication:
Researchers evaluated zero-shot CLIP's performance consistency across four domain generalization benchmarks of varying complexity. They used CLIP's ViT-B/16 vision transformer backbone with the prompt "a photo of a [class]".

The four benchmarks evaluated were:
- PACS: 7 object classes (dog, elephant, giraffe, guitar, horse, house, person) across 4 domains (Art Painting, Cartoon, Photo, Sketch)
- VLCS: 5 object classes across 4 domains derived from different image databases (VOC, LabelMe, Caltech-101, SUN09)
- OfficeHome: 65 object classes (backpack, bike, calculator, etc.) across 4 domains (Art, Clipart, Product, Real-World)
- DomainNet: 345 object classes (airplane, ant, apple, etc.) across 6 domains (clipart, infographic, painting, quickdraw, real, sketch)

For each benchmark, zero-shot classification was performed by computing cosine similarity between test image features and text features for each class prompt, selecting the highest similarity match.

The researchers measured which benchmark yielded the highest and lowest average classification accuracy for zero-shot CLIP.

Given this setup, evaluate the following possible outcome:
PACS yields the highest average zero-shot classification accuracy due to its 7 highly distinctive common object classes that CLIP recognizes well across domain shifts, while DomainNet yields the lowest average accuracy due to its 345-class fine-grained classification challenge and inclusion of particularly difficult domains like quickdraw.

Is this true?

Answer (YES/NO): YES